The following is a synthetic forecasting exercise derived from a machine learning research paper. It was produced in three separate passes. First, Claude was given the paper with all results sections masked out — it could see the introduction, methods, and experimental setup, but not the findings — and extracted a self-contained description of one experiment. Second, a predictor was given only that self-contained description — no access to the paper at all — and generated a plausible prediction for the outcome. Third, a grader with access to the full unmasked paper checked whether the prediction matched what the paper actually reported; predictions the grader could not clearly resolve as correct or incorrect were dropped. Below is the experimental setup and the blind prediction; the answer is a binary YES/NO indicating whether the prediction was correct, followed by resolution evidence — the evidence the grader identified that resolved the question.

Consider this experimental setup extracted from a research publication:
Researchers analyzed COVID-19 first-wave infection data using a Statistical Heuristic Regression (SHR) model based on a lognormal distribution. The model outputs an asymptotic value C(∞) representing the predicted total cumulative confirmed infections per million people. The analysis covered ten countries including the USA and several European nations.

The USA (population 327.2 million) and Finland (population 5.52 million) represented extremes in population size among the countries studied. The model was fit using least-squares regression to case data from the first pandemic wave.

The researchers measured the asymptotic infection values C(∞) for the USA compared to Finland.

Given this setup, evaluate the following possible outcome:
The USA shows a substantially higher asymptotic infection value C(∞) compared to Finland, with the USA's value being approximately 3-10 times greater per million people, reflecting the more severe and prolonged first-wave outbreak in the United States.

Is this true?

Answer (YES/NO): YES